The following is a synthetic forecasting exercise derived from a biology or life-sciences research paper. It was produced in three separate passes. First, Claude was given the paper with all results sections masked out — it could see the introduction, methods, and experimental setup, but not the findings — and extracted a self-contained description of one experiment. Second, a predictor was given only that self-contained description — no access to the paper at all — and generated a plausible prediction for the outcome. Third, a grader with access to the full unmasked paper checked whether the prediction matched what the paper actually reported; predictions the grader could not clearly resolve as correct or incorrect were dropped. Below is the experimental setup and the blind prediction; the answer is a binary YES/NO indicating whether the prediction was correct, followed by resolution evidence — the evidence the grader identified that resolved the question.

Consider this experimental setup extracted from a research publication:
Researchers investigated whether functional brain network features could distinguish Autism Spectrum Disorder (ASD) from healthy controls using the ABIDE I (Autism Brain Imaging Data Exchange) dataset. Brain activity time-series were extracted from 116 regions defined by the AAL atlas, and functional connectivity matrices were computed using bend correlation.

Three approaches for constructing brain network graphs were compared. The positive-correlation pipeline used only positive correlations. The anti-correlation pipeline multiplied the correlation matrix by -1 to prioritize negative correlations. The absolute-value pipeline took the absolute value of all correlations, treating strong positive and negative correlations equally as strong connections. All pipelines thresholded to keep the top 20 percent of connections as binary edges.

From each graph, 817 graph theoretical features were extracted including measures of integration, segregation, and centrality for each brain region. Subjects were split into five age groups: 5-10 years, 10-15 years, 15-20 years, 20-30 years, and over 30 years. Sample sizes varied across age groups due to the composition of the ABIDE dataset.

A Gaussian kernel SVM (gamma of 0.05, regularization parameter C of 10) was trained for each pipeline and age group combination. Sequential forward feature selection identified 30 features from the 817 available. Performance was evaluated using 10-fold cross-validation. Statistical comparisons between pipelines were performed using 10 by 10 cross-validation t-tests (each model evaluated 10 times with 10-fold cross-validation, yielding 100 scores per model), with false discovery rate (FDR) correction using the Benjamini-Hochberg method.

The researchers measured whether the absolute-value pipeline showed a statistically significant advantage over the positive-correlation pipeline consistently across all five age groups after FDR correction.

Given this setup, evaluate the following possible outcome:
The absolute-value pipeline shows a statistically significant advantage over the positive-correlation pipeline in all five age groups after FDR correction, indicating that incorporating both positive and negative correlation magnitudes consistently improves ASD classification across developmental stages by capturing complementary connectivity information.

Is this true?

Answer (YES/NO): NO